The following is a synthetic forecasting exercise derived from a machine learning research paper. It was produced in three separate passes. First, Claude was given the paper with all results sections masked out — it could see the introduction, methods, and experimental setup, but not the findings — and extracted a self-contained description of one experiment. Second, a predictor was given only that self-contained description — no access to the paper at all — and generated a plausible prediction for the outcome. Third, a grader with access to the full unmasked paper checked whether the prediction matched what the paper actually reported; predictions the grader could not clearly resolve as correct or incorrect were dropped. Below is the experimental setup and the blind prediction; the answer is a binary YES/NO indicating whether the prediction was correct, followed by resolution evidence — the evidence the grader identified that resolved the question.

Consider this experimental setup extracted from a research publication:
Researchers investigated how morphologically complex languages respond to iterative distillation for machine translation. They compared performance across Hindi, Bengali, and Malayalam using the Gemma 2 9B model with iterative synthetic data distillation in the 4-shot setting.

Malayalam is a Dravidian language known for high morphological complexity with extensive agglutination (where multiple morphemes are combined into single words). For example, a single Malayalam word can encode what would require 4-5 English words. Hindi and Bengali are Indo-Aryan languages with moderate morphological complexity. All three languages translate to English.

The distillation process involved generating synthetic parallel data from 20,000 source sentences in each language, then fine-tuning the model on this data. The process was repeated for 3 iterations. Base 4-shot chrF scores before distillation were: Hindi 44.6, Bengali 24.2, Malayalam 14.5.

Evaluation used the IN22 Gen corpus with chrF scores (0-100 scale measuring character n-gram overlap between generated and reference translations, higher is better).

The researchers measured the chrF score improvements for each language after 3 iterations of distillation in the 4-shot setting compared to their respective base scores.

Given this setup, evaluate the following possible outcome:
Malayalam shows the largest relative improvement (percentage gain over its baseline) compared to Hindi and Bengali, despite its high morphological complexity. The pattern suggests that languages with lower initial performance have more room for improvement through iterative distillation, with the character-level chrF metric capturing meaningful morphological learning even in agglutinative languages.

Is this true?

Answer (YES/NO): YES